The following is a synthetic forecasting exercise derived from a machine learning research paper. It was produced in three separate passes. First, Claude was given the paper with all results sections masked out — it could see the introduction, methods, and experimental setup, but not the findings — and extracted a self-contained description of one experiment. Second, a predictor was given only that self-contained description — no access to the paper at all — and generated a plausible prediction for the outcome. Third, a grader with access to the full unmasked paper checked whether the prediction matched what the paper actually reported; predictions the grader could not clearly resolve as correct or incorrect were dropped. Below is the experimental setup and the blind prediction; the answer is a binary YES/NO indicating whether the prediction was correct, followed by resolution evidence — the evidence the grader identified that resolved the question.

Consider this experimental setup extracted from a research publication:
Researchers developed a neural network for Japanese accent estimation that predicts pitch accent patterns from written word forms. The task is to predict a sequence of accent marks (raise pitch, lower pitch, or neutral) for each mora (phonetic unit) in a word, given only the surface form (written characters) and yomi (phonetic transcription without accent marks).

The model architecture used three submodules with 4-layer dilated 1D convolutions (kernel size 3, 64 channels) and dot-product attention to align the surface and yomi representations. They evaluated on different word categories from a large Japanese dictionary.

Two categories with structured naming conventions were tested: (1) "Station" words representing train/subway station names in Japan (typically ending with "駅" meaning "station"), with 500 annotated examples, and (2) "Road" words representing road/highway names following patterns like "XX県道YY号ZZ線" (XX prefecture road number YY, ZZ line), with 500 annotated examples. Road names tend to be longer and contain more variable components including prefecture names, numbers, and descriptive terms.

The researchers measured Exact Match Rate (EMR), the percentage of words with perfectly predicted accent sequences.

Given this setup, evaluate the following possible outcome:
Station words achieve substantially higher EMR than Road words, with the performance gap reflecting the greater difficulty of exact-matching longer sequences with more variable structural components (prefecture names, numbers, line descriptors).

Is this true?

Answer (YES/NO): YES